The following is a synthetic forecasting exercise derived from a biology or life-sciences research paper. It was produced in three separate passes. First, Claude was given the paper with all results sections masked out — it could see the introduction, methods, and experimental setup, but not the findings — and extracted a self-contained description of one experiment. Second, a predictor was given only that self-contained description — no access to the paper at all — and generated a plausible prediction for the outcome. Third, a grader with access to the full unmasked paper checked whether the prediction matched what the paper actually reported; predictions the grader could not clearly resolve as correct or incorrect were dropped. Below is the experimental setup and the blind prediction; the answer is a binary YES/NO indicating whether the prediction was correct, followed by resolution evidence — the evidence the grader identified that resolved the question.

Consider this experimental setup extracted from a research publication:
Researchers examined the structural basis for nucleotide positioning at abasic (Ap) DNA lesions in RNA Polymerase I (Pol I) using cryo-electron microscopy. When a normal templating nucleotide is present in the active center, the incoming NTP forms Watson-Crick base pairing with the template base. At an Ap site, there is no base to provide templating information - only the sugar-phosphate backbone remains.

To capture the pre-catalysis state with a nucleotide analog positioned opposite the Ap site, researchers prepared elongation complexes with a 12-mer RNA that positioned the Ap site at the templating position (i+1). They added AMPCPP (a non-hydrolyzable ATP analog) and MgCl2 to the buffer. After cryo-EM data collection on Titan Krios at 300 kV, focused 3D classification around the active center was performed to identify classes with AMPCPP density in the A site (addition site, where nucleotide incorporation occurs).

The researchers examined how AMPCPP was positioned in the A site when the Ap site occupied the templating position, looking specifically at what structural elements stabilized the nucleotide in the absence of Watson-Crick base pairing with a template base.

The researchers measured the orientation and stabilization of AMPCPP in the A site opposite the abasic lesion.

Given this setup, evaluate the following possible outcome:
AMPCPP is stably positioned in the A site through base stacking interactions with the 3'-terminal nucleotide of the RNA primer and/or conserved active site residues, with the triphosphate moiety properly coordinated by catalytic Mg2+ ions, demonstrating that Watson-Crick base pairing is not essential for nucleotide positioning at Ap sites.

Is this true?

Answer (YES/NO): NO